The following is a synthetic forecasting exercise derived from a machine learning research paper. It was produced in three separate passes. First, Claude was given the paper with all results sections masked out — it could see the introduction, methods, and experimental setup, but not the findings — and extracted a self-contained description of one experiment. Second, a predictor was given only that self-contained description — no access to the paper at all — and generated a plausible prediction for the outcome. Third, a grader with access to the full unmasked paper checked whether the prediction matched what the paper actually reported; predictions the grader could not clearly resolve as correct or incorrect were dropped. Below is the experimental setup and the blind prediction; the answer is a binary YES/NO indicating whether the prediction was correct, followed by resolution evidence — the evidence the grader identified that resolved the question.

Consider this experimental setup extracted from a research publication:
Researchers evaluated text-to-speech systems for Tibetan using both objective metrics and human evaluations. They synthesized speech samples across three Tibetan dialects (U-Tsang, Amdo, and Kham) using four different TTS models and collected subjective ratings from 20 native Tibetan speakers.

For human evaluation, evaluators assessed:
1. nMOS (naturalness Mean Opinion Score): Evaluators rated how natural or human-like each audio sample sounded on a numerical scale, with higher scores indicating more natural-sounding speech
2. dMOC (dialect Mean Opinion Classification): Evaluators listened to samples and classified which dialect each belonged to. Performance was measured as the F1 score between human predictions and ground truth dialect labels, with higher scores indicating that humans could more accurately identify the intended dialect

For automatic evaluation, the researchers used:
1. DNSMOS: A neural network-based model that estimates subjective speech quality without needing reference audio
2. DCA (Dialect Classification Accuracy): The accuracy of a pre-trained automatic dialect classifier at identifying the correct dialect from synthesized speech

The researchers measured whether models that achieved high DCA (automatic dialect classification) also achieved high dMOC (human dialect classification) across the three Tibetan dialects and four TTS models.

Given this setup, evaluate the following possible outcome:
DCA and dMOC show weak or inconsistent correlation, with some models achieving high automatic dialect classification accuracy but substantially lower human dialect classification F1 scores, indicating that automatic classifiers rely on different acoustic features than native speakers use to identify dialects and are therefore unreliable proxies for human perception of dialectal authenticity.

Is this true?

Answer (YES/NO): YES